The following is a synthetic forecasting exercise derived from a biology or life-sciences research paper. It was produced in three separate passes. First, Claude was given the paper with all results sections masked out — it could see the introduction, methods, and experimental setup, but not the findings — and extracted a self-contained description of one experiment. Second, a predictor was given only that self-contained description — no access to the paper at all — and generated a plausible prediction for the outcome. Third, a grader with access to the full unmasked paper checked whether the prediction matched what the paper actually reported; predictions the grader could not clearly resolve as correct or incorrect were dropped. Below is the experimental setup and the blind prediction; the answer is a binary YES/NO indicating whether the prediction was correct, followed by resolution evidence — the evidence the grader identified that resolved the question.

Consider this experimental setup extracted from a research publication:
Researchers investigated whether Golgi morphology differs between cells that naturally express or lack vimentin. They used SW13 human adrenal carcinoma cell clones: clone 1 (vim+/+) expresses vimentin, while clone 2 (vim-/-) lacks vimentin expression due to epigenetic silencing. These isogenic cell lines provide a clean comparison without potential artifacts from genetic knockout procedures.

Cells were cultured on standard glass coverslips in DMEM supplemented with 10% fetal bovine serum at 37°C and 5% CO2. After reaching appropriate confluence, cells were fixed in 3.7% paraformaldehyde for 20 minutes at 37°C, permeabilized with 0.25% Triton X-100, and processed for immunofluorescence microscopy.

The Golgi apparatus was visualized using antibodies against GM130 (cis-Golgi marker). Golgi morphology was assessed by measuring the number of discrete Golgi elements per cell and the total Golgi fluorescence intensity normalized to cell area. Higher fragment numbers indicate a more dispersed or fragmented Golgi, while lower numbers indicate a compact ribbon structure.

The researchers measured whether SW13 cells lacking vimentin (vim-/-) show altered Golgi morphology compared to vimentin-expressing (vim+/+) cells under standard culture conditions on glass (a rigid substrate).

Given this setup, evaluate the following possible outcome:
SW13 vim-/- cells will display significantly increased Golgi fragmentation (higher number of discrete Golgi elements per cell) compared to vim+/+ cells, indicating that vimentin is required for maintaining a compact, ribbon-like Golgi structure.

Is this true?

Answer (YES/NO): NO